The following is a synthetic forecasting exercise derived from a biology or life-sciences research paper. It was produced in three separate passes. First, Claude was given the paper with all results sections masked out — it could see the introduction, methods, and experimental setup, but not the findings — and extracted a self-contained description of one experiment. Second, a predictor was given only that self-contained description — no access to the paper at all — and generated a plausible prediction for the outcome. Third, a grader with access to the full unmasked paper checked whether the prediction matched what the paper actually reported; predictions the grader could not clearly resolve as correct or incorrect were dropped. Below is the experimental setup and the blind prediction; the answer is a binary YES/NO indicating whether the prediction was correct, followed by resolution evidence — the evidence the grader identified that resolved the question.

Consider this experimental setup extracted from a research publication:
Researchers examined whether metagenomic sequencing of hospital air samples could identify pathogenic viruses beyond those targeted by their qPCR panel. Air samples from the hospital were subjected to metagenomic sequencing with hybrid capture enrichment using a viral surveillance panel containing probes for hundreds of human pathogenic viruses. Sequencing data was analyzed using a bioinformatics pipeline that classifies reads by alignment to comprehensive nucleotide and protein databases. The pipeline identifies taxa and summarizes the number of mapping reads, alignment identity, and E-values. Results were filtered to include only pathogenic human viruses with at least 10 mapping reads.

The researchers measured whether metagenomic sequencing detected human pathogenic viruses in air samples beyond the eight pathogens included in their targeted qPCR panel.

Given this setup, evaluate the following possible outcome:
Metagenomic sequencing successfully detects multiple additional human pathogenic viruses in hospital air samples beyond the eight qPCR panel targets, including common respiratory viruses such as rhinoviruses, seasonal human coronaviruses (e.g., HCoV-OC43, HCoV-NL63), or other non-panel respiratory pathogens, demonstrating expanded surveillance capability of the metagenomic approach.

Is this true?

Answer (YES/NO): YES